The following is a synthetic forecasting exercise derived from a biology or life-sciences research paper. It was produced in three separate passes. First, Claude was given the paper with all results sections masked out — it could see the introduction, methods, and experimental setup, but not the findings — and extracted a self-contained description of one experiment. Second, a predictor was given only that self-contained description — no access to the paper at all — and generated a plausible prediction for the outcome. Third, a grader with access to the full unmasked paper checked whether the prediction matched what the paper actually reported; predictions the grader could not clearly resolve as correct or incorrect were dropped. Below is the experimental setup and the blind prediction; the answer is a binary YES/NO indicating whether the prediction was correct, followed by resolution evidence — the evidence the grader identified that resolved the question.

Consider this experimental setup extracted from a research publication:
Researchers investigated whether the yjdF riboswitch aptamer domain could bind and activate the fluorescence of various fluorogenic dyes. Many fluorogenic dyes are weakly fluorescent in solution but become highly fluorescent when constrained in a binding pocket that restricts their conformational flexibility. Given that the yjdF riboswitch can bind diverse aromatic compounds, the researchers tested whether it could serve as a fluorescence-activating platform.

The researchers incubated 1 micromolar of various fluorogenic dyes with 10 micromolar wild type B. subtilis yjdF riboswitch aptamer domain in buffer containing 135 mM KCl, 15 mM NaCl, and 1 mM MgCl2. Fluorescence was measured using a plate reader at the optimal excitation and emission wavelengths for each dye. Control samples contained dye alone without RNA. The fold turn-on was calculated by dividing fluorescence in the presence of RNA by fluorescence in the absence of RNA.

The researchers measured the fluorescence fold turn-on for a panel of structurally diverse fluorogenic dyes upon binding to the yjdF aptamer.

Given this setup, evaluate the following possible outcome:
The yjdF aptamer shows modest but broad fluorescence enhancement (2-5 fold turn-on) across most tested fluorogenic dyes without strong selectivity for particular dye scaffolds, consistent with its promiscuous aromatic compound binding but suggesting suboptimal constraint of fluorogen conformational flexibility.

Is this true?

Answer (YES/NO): NO